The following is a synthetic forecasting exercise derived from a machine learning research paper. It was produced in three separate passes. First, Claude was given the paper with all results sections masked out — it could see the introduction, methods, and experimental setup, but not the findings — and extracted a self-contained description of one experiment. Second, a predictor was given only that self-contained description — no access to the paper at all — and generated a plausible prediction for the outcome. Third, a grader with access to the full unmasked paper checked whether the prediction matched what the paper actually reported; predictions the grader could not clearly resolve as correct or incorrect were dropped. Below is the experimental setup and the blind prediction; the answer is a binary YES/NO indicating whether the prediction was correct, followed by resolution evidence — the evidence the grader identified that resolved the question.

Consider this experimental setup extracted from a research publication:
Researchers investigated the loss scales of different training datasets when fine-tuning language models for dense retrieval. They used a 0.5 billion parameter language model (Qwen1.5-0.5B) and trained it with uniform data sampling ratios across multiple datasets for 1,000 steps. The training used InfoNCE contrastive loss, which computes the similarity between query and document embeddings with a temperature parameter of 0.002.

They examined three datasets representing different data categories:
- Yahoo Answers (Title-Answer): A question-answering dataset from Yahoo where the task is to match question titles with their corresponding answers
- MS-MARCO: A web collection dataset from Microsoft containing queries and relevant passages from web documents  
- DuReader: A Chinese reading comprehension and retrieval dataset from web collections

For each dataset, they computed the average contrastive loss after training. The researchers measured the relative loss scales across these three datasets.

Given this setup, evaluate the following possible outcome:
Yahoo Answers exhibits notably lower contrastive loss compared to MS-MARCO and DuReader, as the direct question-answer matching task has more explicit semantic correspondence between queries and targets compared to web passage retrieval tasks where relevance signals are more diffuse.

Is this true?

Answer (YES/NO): NO